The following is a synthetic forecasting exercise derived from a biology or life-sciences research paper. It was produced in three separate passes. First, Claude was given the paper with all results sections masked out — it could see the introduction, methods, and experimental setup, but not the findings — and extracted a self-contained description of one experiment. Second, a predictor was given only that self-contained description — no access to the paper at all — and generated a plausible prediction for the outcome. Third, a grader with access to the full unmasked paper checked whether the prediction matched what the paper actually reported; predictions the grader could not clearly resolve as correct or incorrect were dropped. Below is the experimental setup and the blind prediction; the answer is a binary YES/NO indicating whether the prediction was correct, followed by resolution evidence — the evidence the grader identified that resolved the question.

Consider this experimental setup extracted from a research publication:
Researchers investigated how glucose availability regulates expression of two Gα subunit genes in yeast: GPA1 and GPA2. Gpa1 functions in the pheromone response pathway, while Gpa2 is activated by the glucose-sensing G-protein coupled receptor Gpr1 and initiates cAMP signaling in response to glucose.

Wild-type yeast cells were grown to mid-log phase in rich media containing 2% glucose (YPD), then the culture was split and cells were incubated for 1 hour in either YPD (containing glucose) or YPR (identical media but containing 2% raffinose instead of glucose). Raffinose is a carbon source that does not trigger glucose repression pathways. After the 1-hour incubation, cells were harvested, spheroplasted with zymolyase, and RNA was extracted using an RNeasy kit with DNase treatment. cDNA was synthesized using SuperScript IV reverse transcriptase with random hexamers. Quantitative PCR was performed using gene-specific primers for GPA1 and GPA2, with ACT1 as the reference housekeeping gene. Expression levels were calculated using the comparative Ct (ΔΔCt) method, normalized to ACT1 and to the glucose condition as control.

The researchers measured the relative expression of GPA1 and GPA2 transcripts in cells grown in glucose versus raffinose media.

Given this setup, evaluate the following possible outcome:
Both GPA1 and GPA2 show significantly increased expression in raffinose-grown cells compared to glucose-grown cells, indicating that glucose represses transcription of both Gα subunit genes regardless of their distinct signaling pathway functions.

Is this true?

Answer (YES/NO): NO